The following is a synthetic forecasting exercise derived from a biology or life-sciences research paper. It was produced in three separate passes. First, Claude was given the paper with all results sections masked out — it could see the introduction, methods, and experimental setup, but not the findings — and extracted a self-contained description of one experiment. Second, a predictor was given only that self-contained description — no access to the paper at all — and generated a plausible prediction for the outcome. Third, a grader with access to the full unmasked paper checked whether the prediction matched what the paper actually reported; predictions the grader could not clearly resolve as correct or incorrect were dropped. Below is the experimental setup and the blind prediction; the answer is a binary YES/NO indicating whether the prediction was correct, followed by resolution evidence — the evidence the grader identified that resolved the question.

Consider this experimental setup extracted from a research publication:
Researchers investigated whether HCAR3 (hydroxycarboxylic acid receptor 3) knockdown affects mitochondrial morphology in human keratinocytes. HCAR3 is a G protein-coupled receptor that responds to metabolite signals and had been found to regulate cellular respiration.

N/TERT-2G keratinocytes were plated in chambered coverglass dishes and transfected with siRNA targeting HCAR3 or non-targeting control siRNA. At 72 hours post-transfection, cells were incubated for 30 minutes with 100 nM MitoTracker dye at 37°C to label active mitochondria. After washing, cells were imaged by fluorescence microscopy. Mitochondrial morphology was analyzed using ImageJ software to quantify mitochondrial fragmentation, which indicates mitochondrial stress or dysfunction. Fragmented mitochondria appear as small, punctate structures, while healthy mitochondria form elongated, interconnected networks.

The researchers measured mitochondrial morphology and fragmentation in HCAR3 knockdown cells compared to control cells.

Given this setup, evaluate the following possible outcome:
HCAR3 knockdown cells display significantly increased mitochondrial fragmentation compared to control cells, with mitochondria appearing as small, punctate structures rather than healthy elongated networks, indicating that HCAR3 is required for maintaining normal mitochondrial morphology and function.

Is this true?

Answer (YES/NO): YES